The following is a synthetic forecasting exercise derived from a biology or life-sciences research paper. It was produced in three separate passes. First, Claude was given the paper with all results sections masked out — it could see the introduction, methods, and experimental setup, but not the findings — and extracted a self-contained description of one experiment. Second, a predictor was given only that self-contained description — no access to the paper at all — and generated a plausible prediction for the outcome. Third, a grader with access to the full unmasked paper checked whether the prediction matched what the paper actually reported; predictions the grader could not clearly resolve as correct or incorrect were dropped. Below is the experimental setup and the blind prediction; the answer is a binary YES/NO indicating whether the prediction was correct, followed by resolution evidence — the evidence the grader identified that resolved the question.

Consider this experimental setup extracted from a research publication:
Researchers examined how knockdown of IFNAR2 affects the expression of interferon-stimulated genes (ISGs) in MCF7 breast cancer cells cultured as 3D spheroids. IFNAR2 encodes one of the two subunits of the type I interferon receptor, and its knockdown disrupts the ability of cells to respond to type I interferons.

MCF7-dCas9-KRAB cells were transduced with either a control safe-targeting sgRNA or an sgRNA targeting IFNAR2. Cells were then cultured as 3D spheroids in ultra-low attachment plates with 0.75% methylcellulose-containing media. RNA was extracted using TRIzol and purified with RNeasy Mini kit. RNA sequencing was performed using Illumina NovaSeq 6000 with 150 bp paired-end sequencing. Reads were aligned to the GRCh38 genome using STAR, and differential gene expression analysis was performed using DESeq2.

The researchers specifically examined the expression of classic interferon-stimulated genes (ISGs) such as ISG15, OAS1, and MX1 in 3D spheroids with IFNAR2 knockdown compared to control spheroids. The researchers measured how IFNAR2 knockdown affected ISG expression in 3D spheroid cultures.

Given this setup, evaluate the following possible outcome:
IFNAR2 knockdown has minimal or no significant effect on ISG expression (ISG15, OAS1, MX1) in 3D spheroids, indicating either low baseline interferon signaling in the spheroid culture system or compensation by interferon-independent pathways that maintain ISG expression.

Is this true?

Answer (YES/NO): NO